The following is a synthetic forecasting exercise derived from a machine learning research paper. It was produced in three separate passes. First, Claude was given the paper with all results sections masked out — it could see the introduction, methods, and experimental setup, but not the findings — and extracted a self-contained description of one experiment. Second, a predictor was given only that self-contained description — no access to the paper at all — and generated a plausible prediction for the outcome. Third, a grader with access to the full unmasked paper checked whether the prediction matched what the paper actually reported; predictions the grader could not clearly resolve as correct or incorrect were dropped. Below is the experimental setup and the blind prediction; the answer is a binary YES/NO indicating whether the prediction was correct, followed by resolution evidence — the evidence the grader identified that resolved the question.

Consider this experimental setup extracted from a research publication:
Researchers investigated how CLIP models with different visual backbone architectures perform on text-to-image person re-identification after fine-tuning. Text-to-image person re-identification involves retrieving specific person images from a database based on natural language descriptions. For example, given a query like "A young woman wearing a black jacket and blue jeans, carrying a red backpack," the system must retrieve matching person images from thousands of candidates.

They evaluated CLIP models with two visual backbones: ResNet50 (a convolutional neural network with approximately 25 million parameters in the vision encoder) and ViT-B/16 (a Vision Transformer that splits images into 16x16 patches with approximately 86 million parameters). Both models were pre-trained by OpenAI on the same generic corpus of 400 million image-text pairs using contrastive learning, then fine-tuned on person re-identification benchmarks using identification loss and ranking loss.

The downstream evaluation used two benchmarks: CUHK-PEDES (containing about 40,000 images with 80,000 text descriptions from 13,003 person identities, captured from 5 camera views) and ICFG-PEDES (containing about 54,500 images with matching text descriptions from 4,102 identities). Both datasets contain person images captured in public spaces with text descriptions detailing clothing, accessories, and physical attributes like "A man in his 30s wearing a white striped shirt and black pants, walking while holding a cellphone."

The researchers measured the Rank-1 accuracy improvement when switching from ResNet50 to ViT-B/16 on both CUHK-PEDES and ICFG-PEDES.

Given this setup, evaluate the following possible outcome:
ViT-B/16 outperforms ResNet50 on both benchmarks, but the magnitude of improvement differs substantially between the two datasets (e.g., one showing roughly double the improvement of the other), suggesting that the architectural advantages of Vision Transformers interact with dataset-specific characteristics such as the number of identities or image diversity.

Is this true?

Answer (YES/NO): NO